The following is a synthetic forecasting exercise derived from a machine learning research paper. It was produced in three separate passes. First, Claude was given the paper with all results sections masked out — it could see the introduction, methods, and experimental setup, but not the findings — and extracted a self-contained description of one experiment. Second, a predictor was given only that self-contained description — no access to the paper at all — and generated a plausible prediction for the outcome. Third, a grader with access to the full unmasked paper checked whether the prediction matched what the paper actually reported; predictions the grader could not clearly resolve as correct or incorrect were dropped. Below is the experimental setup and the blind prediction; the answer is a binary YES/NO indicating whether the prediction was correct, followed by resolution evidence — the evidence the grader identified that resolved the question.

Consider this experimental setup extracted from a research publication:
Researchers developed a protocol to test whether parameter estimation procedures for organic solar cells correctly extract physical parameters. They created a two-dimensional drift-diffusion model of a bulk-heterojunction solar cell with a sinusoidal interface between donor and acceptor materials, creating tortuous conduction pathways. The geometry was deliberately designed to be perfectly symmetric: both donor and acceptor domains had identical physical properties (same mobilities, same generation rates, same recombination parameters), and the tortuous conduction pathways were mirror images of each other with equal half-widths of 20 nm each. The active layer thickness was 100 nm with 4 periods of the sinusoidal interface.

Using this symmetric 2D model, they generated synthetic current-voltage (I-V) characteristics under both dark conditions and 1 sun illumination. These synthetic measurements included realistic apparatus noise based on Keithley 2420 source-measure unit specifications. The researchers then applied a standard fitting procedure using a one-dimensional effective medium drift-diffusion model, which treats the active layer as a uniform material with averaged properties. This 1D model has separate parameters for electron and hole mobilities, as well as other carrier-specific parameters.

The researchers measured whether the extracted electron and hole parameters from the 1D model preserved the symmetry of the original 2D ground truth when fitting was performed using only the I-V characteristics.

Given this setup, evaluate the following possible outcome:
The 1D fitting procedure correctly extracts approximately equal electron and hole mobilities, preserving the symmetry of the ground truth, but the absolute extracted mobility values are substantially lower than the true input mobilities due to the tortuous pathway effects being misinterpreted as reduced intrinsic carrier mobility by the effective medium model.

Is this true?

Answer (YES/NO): NO